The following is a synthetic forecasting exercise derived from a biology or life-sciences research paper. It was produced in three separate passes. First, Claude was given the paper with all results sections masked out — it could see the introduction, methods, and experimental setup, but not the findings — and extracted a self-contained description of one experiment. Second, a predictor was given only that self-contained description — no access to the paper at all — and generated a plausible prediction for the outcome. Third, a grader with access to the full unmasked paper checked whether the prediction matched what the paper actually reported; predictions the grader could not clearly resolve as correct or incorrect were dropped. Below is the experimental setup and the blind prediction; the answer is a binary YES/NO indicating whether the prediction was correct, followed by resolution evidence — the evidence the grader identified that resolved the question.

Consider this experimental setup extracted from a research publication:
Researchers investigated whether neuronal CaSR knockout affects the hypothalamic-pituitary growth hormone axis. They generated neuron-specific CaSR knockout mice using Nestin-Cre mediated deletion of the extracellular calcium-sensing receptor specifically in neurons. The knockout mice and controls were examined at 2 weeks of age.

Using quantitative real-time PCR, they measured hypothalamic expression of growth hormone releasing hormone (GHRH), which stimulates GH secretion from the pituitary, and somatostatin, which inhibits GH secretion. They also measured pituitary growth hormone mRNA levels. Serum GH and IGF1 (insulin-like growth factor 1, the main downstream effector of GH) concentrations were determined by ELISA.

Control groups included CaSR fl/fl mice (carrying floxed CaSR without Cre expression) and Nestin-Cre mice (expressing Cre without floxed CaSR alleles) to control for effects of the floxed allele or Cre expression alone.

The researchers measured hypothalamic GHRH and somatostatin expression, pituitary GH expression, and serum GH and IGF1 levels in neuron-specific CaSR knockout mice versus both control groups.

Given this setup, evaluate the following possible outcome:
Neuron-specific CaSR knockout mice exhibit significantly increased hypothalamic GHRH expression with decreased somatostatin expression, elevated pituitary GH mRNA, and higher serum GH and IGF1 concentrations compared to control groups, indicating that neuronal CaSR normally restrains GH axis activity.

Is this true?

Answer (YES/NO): NO